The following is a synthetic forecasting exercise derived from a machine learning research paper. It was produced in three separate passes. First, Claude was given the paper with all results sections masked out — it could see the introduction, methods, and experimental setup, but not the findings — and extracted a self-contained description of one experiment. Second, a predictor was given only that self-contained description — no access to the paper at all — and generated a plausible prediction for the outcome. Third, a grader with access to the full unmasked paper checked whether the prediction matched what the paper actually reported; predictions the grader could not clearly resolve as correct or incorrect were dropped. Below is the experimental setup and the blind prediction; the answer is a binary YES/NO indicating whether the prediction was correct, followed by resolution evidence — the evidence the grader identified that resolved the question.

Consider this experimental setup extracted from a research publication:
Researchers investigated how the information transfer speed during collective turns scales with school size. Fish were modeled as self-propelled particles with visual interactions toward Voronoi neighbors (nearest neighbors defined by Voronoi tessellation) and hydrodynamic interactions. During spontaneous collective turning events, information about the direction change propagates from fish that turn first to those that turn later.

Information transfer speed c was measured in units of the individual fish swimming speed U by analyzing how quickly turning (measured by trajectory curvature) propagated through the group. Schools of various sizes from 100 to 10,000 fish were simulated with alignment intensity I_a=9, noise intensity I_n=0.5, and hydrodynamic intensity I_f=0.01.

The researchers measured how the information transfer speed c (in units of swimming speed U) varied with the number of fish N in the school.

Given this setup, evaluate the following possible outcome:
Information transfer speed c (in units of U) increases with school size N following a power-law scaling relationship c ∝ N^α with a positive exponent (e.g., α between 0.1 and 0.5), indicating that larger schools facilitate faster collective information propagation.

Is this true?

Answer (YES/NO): NO